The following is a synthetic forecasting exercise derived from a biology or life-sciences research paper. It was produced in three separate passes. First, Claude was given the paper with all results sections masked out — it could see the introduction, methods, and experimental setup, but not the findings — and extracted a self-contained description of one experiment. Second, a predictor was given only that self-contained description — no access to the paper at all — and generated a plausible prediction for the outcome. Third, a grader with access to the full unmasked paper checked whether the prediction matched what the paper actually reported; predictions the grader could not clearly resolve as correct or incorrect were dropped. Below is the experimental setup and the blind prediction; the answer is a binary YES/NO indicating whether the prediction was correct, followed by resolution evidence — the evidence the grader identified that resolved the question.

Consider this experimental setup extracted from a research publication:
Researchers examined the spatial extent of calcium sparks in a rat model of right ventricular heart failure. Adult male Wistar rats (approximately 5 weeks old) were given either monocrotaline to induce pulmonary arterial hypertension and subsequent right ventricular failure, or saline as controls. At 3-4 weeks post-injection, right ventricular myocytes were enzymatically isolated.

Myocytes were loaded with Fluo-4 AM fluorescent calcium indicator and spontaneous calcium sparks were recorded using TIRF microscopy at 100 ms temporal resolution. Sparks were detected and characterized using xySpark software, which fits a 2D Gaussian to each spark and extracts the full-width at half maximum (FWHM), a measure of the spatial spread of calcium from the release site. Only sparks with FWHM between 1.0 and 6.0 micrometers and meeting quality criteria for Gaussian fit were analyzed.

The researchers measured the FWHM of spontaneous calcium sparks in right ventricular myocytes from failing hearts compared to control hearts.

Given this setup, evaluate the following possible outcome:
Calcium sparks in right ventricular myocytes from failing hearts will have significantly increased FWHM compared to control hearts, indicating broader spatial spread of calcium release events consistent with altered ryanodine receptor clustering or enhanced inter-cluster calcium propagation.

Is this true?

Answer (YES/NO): NO